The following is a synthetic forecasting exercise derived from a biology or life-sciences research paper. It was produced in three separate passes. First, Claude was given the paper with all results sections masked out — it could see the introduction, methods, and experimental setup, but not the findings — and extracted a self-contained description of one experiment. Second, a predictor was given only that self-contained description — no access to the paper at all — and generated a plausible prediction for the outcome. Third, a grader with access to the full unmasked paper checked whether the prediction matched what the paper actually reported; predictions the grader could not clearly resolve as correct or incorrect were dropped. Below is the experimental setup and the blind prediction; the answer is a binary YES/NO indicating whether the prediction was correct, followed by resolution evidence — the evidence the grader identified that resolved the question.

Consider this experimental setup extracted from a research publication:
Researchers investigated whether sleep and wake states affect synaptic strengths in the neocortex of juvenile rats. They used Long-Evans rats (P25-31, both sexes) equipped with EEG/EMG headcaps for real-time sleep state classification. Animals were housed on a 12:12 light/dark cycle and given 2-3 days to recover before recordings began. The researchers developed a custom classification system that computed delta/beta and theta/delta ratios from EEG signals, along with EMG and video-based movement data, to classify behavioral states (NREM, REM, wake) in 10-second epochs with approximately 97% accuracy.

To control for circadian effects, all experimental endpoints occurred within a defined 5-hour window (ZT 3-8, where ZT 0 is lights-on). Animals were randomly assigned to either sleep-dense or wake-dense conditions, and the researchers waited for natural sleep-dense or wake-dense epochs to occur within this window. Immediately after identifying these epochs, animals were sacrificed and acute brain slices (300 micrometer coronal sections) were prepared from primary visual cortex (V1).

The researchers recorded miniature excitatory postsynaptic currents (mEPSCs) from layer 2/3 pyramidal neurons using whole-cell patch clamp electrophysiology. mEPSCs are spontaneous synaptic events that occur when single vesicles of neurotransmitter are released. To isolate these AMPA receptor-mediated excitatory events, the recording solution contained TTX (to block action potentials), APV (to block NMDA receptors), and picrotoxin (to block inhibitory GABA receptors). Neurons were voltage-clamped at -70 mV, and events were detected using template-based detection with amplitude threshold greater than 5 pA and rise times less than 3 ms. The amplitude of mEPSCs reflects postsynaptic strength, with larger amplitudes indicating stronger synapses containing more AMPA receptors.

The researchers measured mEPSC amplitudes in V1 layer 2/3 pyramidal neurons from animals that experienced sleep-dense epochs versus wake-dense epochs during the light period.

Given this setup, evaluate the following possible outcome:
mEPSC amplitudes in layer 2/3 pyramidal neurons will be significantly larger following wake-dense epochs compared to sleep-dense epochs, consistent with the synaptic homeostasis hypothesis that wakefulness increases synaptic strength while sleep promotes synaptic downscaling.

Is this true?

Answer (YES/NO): NO